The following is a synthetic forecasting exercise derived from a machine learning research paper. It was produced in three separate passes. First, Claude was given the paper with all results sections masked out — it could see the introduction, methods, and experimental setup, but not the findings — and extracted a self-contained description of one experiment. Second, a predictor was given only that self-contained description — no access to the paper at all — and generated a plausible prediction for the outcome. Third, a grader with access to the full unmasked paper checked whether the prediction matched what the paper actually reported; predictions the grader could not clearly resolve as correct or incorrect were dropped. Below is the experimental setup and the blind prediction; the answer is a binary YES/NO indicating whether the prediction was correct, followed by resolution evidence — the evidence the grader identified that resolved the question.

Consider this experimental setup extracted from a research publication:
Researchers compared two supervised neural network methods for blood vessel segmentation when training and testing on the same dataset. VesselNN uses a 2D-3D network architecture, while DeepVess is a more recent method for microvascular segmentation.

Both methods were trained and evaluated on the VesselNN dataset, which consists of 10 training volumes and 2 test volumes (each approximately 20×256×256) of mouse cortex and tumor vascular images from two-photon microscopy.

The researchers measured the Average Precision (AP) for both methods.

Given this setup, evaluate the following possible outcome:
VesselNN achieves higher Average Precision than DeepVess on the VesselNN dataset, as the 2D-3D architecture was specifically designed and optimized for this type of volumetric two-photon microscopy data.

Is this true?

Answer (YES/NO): NO